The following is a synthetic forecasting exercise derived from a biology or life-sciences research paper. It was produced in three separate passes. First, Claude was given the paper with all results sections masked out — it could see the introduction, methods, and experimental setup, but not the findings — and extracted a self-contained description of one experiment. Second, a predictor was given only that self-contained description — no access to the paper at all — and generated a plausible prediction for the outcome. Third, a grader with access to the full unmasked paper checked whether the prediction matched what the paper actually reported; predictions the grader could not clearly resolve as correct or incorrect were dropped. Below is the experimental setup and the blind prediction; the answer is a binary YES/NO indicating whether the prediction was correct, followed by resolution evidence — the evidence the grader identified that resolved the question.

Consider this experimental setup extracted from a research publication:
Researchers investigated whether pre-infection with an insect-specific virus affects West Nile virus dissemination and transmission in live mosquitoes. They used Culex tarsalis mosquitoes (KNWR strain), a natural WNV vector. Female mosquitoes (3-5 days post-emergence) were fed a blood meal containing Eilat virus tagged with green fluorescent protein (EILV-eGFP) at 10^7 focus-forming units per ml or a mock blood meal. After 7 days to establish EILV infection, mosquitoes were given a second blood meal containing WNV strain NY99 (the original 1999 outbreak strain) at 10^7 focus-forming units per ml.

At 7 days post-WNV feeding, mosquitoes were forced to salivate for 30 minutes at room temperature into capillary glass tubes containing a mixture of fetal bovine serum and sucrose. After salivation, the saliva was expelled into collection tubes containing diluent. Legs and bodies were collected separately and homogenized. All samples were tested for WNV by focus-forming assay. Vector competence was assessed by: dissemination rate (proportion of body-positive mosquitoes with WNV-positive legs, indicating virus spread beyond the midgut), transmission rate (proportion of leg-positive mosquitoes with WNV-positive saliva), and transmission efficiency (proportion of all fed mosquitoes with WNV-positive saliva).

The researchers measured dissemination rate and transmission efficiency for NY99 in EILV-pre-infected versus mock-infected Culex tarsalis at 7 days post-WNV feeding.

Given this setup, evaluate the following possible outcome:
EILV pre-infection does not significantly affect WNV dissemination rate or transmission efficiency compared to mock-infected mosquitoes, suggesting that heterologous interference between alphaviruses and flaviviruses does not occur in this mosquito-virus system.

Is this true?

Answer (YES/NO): NO